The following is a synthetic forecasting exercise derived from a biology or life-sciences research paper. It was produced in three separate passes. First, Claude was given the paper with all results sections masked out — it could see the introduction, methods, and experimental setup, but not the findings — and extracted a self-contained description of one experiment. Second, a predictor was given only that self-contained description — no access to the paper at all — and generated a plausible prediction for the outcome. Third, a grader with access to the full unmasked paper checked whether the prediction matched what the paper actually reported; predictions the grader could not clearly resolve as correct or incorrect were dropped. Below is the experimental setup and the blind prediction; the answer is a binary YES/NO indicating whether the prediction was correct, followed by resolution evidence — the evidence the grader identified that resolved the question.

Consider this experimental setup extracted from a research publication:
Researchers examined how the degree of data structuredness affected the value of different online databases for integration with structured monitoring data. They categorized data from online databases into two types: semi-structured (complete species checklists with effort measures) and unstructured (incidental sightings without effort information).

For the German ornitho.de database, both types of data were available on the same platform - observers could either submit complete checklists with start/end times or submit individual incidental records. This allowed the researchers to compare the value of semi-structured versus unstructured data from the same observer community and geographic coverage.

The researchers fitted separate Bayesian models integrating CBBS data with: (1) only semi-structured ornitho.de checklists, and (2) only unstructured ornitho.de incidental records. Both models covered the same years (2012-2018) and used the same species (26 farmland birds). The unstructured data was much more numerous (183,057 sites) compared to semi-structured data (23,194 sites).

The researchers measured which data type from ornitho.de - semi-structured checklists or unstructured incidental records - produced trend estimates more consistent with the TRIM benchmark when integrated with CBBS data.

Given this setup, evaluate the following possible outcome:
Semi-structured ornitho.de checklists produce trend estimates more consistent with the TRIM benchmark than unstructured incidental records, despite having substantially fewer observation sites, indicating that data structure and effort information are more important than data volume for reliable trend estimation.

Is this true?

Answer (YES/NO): YES